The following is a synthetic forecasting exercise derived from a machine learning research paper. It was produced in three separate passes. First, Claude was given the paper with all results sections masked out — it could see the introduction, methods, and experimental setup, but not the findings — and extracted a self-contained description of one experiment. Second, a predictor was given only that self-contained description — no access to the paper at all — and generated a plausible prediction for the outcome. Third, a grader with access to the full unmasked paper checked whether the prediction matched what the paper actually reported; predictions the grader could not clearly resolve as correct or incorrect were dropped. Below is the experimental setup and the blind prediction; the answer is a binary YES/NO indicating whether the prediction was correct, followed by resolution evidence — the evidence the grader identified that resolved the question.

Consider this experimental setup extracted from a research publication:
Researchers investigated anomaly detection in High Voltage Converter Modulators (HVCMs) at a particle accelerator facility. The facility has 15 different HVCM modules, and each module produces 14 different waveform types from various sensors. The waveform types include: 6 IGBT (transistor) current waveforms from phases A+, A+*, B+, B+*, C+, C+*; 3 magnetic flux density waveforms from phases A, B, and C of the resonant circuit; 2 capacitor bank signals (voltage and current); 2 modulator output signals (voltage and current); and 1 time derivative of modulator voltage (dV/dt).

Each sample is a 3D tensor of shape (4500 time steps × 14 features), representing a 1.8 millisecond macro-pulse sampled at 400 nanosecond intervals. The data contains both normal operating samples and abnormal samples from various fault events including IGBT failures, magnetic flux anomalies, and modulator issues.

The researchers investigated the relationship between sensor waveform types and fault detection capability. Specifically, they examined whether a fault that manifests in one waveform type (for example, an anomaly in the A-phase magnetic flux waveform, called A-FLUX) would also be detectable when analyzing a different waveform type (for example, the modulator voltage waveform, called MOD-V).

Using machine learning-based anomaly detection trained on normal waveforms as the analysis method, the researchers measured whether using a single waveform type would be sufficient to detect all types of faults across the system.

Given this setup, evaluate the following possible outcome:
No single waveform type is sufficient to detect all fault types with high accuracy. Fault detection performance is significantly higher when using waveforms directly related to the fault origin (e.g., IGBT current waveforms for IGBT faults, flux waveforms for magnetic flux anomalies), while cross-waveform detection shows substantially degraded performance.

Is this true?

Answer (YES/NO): NO